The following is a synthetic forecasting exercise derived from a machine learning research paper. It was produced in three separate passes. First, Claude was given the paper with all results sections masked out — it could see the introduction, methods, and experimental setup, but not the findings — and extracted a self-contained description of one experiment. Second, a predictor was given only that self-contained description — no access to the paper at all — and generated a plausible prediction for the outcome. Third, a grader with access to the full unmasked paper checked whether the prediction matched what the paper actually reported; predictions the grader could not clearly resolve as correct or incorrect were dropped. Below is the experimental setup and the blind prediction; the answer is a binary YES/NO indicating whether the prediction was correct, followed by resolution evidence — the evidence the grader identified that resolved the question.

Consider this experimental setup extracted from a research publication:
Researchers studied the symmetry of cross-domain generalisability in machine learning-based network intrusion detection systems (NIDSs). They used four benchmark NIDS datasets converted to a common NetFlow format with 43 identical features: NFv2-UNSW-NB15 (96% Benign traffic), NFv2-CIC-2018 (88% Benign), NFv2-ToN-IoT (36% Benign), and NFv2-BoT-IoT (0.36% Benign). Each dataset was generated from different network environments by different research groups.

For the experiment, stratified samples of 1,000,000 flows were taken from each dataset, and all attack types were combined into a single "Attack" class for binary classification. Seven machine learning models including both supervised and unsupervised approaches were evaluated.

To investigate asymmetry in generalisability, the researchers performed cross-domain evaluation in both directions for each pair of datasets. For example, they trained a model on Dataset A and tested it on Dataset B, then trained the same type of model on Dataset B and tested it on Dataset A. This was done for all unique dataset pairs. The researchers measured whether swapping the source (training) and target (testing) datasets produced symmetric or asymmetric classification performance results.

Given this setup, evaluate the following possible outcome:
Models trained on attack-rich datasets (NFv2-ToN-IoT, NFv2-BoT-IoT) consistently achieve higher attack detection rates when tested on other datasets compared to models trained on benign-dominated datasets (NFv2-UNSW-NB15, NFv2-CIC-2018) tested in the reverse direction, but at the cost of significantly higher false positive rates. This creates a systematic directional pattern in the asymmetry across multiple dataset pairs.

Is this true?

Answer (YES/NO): NO